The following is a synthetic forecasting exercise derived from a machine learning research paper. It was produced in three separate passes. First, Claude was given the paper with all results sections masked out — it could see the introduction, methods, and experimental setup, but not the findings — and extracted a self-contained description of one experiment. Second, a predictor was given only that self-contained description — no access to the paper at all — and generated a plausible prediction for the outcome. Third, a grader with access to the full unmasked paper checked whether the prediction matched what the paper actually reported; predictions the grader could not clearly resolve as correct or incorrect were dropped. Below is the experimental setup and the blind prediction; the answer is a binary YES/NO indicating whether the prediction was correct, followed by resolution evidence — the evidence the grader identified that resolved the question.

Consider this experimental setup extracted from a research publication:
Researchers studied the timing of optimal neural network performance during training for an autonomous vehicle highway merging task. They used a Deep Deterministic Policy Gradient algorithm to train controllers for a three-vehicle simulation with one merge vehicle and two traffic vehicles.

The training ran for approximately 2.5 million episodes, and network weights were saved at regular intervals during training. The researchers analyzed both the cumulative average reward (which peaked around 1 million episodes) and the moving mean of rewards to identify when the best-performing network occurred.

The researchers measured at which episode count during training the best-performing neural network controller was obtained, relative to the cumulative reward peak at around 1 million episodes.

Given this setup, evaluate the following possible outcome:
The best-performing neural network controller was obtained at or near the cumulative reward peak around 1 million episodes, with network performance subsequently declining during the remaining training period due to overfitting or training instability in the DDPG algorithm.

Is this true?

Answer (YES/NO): NO